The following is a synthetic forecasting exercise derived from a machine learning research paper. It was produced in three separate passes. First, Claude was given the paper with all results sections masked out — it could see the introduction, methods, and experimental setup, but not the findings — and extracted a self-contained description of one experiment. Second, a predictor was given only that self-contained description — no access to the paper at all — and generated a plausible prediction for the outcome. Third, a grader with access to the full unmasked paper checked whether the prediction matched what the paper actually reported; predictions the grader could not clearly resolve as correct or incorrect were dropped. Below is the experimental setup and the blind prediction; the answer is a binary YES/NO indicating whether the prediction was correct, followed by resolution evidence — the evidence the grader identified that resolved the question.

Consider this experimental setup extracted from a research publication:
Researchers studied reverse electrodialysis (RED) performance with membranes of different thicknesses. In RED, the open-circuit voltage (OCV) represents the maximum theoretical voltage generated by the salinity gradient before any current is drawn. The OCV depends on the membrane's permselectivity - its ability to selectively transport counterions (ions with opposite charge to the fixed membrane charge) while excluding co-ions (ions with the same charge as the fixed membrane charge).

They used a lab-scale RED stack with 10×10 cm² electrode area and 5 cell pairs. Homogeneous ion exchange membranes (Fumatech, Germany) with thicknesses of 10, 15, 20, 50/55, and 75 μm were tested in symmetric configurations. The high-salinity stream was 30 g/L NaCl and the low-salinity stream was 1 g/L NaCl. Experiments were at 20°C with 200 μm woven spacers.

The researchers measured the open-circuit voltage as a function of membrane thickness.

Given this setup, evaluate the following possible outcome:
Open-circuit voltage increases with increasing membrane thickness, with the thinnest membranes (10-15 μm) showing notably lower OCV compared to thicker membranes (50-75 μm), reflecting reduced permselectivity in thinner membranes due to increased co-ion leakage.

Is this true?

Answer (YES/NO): YES